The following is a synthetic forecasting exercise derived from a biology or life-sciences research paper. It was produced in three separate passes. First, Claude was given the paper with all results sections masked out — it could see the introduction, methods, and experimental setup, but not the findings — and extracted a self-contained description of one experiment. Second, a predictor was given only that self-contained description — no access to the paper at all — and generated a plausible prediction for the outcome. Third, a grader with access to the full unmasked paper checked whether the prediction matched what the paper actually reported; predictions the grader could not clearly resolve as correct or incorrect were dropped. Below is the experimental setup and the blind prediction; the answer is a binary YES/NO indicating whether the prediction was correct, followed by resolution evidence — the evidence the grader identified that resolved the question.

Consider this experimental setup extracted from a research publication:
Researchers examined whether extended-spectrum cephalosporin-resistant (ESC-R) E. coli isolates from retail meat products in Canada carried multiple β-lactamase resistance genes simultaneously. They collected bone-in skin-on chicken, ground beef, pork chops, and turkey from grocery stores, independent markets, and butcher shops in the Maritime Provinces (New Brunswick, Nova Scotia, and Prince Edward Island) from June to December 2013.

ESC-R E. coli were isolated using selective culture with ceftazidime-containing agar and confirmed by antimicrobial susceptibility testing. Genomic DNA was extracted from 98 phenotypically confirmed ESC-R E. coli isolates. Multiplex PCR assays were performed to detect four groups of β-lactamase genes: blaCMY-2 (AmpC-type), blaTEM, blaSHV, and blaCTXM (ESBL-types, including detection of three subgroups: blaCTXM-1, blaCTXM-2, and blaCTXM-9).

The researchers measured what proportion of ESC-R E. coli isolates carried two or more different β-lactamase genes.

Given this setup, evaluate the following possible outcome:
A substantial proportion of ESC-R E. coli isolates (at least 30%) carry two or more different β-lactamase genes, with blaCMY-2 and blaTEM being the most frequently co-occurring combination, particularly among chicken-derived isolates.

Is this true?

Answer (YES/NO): NO